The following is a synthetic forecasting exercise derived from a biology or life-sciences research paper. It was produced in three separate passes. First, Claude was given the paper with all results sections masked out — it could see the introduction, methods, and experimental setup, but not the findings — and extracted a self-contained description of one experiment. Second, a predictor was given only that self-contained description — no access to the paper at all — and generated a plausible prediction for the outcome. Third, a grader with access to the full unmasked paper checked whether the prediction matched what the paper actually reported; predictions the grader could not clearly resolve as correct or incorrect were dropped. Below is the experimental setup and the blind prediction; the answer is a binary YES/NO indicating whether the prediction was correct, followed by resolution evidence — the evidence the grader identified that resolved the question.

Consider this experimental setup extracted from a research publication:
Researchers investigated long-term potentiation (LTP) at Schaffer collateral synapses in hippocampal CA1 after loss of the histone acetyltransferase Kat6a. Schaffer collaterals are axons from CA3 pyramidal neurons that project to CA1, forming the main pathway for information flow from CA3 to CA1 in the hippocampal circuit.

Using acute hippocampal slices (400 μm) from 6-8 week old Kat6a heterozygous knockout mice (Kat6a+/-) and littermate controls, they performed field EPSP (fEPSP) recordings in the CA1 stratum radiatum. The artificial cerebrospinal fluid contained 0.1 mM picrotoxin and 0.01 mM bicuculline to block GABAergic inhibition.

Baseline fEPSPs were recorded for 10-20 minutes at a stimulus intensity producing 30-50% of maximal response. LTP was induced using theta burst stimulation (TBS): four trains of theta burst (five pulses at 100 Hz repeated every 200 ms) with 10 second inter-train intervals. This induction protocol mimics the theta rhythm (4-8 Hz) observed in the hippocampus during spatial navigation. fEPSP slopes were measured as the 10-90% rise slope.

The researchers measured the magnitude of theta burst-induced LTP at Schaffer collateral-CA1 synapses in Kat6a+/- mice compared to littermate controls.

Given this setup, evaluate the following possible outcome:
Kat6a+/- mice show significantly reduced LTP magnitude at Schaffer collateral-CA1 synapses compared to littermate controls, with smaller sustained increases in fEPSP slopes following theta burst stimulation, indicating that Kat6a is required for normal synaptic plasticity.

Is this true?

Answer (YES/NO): NO